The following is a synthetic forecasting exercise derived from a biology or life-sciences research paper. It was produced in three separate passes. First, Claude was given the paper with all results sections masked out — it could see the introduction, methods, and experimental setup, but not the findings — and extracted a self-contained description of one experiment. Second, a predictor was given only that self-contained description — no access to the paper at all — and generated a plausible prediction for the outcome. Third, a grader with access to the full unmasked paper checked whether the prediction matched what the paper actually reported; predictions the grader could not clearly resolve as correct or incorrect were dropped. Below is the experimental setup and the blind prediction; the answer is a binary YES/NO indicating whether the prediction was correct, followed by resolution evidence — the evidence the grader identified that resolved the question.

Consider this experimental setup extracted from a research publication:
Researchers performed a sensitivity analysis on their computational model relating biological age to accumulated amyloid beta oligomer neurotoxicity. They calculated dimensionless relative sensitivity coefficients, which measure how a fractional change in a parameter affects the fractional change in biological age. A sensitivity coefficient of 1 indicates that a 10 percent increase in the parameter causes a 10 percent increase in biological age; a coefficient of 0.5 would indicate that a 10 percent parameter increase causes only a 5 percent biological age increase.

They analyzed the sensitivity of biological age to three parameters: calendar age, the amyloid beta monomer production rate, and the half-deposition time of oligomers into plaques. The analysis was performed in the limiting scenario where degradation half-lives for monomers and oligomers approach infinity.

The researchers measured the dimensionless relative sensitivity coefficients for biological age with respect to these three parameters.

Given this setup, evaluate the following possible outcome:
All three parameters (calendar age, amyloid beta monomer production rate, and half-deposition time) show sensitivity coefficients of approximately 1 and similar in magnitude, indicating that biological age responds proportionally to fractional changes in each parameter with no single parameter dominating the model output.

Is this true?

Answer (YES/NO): YES